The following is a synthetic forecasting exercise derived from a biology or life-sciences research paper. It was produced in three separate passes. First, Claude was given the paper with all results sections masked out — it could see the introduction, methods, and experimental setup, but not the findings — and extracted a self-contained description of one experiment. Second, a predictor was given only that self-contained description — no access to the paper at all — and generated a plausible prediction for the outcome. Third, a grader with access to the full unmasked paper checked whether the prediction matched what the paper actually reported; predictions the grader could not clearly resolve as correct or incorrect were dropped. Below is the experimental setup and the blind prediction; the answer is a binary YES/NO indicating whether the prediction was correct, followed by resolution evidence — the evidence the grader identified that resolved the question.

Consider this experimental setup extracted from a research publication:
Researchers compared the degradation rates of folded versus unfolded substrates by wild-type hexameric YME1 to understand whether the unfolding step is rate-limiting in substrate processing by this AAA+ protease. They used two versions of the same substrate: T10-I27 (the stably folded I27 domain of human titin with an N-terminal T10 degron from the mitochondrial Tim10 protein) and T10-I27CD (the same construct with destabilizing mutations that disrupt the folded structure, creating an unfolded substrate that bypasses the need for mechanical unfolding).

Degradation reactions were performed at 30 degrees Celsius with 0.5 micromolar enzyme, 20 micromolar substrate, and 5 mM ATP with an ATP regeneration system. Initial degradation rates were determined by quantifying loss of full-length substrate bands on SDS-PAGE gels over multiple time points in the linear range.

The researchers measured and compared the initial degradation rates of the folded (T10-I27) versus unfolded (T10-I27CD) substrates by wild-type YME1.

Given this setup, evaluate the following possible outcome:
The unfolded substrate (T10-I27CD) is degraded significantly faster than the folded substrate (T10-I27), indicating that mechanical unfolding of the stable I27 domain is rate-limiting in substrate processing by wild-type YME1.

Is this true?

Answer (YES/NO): YES